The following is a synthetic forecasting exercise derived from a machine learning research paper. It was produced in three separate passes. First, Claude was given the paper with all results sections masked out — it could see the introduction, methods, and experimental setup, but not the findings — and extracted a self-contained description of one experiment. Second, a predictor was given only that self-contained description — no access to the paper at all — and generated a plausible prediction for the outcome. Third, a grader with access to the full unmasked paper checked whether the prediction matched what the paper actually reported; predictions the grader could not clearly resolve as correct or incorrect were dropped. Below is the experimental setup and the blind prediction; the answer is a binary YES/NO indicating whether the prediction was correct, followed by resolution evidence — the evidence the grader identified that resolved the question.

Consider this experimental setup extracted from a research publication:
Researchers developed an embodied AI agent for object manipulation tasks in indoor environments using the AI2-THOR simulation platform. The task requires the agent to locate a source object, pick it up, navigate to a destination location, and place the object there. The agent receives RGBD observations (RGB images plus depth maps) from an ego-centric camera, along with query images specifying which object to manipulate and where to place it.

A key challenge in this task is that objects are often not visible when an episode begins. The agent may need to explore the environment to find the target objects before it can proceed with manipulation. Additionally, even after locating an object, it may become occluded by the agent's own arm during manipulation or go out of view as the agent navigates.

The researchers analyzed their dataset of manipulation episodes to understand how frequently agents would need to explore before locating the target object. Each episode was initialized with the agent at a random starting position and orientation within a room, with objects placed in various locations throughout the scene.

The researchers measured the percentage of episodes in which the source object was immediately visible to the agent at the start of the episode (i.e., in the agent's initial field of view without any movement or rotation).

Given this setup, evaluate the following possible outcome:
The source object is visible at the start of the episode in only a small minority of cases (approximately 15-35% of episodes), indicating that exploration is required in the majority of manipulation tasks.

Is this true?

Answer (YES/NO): NO